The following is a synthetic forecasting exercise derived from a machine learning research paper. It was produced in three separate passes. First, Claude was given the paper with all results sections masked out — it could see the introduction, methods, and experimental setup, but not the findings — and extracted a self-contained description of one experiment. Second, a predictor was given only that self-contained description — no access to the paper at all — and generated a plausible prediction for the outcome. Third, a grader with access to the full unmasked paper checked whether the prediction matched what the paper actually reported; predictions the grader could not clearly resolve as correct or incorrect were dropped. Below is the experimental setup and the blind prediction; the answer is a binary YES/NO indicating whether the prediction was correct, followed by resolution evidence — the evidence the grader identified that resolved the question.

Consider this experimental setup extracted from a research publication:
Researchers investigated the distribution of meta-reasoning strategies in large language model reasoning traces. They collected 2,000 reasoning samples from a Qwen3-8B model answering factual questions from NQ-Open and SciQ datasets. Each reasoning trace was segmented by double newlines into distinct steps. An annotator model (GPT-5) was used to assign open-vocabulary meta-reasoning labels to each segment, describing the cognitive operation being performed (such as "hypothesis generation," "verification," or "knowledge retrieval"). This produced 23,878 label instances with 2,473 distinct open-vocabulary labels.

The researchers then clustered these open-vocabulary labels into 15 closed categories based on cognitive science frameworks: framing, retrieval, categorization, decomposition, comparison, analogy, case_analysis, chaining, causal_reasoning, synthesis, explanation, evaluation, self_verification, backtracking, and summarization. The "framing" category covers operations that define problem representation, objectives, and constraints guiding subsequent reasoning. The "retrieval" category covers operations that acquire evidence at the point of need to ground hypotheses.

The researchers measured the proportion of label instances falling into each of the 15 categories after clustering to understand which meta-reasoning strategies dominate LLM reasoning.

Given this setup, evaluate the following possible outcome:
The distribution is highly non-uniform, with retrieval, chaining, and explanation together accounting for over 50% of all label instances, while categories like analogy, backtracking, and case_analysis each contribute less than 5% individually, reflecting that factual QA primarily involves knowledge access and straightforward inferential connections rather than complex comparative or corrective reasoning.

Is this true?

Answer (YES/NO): NO